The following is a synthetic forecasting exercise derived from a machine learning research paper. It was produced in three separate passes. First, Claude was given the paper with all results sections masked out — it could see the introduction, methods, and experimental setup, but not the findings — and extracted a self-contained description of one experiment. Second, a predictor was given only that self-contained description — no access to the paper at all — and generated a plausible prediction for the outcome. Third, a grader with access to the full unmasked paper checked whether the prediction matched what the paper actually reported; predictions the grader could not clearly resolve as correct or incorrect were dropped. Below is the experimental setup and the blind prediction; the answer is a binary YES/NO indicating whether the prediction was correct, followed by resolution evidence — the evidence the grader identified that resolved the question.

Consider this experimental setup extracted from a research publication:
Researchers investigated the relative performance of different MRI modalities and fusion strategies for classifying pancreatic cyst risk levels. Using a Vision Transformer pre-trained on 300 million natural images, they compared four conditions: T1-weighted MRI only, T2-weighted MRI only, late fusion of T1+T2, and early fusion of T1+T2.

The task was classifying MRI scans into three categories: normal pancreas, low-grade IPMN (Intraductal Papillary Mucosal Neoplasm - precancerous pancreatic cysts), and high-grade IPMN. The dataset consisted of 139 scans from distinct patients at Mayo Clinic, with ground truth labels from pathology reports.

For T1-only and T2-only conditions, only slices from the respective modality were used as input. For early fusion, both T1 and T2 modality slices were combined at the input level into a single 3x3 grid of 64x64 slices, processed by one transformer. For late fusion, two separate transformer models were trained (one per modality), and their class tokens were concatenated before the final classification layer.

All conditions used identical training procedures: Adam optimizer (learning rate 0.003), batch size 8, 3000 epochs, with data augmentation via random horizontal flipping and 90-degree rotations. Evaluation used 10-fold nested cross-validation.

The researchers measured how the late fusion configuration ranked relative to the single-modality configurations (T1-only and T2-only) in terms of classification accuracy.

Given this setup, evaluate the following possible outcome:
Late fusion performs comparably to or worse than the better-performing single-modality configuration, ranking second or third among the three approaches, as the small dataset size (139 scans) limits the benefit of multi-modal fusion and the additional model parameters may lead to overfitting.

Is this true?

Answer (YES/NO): YES